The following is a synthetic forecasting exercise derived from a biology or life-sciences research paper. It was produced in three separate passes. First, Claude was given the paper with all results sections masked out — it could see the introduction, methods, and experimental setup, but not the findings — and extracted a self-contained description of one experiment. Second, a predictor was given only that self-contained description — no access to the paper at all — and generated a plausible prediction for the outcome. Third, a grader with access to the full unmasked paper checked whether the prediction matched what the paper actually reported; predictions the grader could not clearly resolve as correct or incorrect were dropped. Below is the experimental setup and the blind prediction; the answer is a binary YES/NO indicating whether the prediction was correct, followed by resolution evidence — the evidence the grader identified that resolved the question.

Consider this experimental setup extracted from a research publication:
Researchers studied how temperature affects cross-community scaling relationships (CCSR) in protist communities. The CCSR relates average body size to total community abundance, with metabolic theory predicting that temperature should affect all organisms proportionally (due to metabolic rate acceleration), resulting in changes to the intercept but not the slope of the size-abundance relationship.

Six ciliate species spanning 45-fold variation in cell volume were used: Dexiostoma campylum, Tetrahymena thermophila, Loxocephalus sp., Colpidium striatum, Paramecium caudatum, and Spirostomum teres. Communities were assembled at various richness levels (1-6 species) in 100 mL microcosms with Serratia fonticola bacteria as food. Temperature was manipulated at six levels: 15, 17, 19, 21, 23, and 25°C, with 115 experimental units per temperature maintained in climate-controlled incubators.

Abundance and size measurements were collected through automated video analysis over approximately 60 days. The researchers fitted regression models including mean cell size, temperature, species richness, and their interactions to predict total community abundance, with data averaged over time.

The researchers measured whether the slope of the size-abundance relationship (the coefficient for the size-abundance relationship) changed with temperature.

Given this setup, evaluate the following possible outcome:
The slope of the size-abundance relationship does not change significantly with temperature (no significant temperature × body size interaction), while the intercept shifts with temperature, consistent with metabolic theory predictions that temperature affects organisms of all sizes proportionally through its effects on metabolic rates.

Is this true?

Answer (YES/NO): NO